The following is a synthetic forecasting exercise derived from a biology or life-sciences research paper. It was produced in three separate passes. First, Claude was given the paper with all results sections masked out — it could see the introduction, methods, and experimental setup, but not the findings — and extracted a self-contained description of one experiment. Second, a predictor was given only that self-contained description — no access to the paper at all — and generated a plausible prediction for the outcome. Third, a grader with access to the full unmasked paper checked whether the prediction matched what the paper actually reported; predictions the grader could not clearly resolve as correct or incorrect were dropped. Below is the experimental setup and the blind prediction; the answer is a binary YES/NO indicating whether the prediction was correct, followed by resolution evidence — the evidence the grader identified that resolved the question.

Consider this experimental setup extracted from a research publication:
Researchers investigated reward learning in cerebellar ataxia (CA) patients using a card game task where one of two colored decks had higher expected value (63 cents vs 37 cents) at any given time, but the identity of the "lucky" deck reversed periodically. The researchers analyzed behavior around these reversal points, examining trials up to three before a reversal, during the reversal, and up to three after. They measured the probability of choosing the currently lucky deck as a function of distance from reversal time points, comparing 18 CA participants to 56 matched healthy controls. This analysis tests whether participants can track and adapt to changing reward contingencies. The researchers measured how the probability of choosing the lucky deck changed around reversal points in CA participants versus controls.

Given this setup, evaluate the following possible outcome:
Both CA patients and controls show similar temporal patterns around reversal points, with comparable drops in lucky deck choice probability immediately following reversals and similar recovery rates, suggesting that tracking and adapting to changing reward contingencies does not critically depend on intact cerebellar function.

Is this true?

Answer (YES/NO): NO